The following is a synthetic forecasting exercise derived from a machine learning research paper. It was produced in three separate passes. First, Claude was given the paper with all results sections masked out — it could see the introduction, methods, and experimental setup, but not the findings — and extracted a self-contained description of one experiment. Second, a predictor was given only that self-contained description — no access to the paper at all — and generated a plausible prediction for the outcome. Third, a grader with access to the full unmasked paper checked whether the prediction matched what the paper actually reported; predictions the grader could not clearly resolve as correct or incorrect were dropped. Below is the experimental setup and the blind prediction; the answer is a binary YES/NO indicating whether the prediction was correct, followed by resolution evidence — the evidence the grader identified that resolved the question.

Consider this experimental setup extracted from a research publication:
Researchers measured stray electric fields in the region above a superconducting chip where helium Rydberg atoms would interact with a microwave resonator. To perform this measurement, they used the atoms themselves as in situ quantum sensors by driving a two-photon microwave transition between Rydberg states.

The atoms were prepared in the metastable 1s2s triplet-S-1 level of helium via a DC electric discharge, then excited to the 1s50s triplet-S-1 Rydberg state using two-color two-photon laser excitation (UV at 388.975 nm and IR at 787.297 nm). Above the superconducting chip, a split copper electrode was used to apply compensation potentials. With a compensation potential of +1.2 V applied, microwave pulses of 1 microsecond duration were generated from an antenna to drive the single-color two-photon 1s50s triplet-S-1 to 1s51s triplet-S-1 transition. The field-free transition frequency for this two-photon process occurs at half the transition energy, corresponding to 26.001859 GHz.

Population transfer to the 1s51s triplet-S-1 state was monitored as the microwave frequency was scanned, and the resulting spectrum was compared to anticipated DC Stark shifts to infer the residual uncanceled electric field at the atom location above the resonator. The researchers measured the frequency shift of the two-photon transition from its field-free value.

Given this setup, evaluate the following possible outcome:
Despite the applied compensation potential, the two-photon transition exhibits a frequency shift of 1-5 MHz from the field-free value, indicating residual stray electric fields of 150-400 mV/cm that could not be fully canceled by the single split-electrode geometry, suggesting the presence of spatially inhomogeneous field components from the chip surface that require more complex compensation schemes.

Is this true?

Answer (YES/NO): NO